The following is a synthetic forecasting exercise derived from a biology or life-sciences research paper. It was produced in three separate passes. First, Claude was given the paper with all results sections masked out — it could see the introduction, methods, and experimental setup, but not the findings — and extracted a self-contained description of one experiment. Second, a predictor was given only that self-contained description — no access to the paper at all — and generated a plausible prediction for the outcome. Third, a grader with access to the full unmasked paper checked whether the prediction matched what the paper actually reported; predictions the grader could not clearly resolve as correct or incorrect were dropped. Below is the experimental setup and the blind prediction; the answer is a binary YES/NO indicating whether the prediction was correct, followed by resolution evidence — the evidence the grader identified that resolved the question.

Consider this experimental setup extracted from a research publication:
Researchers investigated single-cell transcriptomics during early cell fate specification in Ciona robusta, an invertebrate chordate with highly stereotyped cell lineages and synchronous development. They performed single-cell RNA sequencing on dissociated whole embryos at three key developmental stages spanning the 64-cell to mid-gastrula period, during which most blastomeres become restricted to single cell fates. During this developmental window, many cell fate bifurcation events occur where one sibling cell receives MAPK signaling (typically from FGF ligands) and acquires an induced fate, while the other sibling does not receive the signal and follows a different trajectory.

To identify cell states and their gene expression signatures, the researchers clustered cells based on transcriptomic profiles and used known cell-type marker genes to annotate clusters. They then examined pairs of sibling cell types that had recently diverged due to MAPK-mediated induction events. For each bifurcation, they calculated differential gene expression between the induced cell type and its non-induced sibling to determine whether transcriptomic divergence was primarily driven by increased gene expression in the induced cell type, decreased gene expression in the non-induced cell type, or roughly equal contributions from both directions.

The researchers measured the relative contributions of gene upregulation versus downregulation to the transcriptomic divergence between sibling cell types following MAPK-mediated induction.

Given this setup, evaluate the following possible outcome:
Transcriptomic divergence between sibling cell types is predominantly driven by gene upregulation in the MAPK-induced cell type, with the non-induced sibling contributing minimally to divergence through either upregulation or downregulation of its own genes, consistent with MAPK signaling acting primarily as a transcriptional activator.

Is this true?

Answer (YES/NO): NO